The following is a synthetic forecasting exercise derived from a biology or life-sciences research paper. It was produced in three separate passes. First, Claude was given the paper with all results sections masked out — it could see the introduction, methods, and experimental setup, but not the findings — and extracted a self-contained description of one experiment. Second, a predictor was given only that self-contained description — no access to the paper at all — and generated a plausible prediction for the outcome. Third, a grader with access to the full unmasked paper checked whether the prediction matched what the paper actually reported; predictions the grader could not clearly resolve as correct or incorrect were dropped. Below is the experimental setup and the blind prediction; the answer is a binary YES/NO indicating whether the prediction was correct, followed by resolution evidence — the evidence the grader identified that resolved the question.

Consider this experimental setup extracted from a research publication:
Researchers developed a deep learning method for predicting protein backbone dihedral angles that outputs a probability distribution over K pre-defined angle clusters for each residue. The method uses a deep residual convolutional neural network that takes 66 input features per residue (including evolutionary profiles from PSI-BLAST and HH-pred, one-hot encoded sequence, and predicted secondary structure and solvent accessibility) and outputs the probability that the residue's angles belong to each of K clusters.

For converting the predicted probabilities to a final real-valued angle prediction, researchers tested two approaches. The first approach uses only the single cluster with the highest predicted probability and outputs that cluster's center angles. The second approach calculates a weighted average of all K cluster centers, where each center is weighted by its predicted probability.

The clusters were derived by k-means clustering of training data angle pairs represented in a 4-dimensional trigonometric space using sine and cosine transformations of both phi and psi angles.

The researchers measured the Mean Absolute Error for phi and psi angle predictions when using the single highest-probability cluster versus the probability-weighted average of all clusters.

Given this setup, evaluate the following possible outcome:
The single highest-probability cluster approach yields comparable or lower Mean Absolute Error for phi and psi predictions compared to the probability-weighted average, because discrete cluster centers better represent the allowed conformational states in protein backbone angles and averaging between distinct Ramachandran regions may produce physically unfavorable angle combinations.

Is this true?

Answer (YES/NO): NO